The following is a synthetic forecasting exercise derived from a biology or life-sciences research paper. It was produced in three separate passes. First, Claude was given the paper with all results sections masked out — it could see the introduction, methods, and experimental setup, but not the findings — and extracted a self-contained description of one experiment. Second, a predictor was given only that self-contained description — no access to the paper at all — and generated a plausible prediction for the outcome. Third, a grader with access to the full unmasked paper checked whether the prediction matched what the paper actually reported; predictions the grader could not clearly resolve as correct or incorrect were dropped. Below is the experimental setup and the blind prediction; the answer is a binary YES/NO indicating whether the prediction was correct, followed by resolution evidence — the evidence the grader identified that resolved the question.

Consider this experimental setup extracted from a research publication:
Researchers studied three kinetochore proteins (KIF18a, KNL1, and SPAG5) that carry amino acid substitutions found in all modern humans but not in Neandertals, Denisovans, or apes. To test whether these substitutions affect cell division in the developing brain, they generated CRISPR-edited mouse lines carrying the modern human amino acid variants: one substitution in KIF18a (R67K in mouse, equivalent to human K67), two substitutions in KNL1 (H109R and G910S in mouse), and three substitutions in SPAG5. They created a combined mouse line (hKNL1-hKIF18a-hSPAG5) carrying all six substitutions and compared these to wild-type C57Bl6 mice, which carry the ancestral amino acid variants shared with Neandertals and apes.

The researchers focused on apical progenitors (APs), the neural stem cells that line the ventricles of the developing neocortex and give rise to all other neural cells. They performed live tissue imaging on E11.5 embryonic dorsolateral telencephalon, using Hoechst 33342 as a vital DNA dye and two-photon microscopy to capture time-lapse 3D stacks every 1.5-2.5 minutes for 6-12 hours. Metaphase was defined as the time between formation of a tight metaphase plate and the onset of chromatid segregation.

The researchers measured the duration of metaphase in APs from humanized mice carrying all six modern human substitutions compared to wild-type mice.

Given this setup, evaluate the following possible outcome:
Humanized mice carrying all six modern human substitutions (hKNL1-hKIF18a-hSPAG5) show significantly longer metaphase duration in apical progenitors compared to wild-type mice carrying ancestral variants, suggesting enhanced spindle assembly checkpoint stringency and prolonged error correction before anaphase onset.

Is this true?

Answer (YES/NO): YES